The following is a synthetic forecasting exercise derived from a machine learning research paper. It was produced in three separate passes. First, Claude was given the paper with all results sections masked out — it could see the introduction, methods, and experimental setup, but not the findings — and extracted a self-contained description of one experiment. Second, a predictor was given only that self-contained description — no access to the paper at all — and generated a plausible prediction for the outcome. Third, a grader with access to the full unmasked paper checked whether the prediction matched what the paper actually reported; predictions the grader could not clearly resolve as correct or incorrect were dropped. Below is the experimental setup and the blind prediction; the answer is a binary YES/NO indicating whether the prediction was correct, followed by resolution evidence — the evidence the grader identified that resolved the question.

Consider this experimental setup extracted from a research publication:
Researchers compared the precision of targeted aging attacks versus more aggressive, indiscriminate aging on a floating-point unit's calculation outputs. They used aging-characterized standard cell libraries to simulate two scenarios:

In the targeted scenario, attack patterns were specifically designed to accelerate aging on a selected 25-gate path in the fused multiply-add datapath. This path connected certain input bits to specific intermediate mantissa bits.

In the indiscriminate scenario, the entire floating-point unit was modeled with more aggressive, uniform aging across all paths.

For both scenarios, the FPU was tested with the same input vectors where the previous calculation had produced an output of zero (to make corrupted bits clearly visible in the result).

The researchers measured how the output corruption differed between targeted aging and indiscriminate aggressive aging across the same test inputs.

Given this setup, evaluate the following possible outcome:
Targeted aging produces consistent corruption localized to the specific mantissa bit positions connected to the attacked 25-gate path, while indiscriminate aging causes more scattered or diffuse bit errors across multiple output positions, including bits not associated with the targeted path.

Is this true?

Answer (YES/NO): YES